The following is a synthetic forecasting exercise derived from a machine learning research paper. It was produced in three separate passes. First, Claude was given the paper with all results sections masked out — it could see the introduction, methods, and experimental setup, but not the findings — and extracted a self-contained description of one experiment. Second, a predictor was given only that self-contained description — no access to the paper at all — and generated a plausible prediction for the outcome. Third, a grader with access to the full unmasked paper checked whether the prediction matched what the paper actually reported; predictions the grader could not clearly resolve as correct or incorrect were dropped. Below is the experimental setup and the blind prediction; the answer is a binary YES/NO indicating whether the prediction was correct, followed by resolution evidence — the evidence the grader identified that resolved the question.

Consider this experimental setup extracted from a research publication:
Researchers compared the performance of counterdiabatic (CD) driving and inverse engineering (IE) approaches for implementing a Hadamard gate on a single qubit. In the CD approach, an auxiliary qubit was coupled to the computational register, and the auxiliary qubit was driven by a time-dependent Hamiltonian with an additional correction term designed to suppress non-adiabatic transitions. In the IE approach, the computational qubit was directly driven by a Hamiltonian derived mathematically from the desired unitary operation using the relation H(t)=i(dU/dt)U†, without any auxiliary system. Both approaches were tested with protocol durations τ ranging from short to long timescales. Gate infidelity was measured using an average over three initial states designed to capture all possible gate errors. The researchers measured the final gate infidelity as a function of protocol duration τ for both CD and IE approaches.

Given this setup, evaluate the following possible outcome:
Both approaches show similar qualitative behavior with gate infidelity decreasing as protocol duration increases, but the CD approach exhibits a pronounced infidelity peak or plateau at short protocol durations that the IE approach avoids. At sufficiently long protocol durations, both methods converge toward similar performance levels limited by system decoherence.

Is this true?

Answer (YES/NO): NO